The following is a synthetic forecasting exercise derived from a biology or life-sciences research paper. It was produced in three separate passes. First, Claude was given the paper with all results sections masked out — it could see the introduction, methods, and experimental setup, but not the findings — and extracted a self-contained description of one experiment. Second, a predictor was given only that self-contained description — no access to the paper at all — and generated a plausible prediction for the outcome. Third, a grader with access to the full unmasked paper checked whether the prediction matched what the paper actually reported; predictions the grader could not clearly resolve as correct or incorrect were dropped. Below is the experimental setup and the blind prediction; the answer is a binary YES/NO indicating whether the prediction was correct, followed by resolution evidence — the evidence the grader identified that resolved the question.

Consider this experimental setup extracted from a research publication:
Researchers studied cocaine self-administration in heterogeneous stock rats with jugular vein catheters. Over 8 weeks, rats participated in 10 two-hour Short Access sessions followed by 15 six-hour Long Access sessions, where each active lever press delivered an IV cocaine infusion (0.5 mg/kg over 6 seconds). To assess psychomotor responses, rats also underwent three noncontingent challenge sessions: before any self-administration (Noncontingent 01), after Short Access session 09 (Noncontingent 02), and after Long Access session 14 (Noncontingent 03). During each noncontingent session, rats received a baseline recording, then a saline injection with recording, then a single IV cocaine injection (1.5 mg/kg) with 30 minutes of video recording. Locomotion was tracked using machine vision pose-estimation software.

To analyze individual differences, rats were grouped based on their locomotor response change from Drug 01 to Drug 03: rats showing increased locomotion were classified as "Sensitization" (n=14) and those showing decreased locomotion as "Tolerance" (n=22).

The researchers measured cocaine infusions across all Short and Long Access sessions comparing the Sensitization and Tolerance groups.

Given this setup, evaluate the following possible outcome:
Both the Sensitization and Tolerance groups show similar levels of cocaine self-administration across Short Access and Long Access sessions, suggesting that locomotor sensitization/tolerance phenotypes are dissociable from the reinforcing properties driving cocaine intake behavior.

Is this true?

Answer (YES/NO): YES